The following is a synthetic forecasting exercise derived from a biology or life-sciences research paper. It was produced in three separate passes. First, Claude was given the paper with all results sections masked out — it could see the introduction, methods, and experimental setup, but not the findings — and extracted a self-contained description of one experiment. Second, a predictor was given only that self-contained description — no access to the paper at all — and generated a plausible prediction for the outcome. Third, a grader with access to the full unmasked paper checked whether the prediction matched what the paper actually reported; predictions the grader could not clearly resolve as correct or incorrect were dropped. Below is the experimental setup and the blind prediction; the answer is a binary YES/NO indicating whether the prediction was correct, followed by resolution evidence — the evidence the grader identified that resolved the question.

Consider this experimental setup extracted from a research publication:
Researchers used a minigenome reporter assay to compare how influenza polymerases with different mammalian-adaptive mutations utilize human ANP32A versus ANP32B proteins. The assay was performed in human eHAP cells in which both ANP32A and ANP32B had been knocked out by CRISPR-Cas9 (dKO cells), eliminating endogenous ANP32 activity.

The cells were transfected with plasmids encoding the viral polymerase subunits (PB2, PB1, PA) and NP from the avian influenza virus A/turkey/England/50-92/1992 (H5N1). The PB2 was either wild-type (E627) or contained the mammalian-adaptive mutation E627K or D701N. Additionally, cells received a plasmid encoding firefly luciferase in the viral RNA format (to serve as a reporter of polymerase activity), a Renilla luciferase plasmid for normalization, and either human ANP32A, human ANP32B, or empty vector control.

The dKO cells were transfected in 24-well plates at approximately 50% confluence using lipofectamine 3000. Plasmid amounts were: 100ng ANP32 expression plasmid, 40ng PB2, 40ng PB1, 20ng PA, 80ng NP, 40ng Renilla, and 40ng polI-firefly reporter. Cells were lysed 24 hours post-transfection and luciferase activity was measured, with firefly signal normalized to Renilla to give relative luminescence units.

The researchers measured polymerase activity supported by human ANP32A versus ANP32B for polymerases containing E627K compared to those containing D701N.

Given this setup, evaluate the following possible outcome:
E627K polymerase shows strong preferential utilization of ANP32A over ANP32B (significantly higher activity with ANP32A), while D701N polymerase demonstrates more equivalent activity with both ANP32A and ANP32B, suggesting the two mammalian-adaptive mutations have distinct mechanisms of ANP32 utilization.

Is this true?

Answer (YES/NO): NO